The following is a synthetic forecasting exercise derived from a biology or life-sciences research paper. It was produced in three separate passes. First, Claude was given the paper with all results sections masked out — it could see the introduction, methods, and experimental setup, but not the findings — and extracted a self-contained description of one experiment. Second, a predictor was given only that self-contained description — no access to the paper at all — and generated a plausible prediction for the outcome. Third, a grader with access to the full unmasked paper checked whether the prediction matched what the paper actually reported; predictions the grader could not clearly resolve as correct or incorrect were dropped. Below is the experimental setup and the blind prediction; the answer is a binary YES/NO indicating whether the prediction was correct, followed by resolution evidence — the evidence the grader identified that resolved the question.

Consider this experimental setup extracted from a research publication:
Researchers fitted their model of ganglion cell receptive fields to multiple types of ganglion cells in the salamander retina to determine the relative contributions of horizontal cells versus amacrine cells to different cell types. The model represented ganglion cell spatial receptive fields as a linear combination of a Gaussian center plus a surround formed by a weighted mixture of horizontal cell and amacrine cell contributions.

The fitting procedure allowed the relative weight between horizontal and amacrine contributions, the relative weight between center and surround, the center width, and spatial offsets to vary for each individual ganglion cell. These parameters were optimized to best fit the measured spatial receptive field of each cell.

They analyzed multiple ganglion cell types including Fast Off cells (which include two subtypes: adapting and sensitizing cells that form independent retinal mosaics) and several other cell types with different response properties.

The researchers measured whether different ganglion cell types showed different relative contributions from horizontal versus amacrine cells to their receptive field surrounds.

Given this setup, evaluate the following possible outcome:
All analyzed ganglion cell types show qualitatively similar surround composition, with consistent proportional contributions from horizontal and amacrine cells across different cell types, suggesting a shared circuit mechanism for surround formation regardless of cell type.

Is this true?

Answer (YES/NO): NO